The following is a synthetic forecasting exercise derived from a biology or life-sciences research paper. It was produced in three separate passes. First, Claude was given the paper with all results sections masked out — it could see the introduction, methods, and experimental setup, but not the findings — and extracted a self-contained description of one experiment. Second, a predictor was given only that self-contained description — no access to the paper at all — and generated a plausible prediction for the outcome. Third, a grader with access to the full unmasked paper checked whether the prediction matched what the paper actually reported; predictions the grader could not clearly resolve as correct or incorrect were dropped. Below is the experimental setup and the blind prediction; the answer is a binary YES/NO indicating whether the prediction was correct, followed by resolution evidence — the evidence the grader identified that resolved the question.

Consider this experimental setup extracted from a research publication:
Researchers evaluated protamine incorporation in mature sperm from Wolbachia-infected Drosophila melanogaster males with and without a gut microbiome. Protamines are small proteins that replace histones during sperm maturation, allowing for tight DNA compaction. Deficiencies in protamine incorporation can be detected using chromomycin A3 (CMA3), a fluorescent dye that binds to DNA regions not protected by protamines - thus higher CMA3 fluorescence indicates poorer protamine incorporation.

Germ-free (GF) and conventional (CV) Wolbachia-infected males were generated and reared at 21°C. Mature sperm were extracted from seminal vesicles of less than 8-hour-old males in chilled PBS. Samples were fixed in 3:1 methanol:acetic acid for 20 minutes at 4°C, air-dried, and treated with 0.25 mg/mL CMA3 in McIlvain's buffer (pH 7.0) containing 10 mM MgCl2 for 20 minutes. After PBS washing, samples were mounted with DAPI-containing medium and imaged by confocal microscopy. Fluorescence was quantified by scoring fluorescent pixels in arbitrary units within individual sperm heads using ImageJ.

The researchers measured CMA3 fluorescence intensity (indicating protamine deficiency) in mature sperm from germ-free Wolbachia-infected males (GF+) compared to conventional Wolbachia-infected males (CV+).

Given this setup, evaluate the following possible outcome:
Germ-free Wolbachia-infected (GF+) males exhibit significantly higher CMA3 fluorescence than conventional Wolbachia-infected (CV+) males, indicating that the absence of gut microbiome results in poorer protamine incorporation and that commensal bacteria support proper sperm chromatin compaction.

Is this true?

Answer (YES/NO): NO